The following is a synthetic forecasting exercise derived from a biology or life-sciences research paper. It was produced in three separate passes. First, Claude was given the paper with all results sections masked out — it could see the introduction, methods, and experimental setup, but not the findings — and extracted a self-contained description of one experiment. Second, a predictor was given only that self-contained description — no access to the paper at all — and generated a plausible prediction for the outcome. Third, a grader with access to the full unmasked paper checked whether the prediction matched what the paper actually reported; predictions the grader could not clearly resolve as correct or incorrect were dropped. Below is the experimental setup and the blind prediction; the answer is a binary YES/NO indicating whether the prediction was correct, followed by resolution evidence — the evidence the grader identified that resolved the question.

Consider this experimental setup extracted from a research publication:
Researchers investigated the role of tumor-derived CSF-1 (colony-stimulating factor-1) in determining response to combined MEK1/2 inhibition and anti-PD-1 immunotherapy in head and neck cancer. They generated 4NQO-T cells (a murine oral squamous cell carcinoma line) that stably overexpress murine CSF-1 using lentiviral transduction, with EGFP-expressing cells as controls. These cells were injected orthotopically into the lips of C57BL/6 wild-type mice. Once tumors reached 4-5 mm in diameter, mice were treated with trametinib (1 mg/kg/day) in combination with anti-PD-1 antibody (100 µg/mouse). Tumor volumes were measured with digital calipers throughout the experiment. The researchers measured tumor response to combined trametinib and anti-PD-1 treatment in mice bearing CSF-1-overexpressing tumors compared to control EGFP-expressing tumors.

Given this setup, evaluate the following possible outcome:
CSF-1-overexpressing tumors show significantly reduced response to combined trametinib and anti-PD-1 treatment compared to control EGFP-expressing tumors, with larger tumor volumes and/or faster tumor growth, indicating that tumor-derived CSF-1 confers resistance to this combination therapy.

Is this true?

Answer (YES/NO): YES